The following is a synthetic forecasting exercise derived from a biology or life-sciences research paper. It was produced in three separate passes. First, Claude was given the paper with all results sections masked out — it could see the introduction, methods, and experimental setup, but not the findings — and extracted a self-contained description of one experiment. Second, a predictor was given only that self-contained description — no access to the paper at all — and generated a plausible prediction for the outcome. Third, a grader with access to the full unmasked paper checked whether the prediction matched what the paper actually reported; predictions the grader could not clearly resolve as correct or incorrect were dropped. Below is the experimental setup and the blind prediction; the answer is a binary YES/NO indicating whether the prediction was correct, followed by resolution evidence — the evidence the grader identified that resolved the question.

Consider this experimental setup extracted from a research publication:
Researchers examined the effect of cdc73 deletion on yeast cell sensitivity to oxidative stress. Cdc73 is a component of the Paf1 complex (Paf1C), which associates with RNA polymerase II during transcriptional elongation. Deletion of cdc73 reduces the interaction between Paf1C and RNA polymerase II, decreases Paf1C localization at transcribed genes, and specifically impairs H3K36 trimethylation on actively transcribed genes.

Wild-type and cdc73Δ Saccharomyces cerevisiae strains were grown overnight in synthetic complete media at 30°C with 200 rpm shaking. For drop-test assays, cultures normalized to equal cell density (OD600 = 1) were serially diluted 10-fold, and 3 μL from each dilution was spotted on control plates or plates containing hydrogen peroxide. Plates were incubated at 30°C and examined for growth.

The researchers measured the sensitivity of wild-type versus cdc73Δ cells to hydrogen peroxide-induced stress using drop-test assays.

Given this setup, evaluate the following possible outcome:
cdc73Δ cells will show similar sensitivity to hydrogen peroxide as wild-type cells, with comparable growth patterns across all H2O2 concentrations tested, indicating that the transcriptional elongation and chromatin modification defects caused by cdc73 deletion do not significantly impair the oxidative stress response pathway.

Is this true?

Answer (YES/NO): NO